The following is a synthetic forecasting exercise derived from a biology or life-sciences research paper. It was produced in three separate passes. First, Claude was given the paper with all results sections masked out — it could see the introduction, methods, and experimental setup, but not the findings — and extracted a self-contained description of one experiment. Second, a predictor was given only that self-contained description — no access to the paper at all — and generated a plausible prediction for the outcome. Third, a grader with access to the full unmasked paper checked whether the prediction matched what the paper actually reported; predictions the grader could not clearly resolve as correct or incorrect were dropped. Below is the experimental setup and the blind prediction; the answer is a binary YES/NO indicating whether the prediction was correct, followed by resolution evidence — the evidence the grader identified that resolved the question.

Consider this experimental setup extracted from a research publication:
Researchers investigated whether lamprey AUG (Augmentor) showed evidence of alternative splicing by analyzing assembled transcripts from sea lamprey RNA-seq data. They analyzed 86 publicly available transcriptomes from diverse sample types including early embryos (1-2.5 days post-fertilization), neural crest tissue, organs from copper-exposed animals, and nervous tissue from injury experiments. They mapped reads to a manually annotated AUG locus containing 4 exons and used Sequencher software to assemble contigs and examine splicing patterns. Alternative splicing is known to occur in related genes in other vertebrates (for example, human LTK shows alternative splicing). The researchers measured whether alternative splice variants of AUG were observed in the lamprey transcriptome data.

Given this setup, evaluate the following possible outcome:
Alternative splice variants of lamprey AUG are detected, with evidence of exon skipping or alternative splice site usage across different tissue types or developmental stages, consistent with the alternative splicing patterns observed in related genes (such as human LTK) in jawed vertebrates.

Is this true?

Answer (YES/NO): NO